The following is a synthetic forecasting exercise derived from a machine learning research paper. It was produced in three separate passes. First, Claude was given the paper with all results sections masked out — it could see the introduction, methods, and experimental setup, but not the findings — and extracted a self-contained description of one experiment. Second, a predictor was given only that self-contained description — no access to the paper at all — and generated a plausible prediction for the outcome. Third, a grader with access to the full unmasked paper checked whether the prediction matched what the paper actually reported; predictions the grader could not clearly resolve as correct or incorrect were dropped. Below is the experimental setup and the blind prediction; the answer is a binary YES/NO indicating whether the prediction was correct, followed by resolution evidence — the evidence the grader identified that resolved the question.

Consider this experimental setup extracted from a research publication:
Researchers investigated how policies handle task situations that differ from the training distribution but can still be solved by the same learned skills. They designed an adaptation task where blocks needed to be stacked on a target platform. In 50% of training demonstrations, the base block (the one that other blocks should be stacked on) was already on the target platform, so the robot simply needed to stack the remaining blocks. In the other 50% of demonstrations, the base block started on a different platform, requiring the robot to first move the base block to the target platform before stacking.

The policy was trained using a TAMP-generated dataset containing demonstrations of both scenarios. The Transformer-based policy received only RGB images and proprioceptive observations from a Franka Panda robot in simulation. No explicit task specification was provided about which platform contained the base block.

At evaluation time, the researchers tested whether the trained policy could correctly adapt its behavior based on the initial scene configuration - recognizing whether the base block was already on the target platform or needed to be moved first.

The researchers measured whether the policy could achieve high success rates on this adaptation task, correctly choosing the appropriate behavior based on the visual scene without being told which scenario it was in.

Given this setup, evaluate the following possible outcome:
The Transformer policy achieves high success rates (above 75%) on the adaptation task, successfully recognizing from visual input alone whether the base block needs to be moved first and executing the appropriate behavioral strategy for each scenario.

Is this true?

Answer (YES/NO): YES